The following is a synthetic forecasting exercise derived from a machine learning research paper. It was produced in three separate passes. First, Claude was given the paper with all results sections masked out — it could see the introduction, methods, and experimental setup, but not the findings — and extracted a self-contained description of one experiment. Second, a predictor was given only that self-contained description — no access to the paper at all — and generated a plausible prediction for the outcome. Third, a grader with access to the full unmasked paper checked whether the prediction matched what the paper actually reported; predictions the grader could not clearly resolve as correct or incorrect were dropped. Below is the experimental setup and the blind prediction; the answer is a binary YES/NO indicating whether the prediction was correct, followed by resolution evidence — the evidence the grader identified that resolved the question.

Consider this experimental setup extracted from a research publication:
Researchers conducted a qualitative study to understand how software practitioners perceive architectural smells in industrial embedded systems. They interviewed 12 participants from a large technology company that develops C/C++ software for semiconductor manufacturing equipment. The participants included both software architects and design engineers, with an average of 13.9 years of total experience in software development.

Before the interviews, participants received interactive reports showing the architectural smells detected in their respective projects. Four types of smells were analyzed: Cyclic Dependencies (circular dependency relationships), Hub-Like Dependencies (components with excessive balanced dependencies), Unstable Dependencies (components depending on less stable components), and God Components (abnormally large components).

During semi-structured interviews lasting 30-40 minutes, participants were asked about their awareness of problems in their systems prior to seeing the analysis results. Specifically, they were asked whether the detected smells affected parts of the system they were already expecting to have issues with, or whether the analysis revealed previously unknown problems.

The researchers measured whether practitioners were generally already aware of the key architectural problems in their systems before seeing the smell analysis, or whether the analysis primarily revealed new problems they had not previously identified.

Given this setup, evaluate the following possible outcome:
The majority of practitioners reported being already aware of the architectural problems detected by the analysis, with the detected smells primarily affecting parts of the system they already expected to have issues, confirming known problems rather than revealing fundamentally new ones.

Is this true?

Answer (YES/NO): YES